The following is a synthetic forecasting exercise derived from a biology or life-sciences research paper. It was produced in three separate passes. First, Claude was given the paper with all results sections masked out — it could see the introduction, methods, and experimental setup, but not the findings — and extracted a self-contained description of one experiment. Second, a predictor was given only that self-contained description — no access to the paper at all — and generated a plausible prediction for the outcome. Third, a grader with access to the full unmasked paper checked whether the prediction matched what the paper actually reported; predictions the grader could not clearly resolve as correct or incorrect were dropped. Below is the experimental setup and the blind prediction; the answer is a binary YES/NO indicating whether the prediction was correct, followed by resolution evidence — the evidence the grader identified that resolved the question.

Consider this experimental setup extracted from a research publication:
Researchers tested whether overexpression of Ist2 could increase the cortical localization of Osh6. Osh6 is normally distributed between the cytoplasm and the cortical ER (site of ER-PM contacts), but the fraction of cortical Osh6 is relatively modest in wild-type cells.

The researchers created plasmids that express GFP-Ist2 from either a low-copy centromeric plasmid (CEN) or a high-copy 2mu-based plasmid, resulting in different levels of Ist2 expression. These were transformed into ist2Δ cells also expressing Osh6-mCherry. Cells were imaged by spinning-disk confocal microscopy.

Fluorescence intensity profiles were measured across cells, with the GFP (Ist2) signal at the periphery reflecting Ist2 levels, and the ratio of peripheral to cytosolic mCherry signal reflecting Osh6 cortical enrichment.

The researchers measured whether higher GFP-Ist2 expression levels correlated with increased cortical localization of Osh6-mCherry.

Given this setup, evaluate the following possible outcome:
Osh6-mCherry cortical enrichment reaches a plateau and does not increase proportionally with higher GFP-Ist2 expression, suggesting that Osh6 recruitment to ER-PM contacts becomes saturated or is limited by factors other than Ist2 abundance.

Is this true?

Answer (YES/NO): NO